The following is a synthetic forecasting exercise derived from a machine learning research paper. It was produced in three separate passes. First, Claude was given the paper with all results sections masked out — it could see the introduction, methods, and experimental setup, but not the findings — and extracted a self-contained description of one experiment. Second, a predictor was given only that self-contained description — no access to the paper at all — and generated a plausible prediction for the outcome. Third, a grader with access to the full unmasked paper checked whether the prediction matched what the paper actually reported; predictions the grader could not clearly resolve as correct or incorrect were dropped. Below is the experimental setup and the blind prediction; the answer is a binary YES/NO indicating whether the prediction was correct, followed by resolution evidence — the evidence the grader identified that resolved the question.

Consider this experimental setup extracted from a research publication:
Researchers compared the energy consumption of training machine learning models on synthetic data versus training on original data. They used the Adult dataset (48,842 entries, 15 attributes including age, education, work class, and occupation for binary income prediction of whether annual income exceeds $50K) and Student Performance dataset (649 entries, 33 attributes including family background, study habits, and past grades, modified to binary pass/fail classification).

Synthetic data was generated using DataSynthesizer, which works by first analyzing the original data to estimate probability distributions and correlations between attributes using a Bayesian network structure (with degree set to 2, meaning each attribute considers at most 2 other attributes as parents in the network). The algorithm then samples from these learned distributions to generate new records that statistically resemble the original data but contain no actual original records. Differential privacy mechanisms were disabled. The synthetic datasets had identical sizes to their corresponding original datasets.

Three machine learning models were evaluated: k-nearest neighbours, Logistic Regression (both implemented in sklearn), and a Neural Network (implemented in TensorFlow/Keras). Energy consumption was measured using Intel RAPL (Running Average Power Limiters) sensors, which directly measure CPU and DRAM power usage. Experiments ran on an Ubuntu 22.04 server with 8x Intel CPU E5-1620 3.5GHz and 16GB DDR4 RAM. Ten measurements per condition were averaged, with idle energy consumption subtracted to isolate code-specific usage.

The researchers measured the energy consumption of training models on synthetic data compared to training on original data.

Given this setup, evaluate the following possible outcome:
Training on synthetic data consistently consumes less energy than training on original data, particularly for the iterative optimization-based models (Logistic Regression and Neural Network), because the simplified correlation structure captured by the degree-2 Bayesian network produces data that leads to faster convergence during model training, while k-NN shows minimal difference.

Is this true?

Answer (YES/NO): NO